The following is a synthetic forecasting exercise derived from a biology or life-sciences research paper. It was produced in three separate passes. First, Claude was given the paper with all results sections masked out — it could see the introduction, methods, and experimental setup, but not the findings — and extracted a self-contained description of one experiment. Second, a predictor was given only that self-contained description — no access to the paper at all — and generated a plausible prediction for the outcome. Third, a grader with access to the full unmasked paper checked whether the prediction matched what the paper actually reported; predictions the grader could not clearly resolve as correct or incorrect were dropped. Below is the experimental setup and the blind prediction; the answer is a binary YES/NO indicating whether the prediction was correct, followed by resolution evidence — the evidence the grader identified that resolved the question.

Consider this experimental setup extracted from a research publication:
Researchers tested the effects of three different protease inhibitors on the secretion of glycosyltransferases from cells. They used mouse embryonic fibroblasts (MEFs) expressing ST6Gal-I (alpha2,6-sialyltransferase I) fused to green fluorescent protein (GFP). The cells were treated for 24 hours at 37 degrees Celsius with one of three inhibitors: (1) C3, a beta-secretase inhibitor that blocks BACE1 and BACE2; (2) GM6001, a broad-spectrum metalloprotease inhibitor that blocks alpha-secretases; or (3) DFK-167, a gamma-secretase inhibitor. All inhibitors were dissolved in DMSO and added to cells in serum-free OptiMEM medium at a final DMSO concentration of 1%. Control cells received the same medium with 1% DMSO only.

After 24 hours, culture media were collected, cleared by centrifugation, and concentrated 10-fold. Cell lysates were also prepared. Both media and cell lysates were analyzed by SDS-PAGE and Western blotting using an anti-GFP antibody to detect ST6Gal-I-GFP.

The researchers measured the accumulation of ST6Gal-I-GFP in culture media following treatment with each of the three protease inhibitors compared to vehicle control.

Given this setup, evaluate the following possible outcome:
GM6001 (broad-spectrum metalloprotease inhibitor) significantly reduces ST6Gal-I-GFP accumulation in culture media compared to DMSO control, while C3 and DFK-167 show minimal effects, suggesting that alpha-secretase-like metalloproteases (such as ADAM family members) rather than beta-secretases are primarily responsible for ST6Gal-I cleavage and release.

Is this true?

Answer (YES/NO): NO